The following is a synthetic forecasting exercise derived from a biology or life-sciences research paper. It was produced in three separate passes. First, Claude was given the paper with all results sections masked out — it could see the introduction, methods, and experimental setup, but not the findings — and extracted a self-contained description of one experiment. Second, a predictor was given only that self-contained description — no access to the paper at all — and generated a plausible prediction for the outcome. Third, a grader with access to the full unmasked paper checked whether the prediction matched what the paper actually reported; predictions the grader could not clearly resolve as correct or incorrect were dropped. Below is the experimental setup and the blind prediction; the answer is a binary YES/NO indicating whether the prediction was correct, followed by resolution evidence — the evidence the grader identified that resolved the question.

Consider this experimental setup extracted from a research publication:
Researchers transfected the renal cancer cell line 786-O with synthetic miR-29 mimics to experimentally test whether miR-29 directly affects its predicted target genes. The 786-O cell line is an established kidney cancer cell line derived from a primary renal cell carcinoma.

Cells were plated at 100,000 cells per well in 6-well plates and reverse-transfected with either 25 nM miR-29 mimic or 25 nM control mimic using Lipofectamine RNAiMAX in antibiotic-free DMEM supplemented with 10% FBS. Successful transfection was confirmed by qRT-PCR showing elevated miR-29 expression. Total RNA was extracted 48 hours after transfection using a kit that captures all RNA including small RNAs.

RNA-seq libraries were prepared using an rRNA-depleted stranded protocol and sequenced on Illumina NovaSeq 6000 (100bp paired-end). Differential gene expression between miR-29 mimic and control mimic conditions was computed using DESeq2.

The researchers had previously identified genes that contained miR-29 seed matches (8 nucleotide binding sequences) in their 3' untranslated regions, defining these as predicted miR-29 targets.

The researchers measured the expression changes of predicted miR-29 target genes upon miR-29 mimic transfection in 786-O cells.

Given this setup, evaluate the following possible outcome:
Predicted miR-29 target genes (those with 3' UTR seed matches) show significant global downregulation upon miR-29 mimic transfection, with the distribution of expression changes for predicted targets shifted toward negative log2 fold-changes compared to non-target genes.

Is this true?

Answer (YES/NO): YES